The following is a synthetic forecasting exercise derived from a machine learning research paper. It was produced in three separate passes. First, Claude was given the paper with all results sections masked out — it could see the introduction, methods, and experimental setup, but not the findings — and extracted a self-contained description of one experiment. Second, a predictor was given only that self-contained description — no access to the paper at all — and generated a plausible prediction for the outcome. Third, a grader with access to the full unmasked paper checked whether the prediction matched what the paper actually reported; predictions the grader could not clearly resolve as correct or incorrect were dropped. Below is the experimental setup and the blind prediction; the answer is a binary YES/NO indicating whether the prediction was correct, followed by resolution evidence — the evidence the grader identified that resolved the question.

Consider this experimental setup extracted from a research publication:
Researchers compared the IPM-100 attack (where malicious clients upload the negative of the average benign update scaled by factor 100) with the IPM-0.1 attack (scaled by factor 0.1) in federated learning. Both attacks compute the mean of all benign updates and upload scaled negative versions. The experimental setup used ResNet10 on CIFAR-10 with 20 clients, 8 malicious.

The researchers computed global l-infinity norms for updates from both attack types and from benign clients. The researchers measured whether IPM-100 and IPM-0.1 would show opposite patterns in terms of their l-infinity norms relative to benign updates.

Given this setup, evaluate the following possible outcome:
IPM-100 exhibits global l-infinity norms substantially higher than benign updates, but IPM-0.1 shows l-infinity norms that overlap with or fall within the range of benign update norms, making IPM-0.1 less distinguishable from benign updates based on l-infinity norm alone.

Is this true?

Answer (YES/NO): NO